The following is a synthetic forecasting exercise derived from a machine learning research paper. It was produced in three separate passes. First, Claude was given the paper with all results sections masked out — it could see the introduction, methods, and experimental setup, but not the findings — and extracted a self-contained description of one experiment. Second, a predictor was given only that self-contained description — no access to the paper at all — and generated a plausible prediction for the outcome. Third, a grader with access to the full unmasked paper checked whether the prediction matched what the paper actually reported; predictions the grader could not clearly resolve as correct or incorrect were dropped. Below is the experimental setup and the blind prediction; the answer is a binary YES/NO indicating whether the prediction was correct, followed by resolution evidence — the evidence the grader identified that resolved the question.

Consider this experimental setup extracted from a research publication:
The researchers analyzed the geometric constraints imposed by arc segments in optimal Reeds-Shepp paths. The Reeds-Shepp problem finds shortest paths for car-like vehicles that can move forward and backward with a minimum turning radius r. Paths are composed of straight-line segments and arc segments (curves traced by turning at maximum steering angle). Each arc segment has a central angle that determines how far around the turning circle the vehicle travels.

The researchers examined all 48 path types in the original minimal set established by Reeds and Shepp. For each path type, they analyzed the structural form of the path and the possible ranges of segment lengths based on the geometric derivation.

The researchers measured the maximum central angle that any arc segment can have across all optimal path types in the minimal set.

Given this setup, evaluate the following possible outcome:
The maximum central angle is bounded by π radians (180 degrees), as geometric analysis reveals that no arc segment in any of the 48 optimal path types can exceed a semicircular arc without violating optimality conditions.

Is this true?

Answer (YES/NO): NO